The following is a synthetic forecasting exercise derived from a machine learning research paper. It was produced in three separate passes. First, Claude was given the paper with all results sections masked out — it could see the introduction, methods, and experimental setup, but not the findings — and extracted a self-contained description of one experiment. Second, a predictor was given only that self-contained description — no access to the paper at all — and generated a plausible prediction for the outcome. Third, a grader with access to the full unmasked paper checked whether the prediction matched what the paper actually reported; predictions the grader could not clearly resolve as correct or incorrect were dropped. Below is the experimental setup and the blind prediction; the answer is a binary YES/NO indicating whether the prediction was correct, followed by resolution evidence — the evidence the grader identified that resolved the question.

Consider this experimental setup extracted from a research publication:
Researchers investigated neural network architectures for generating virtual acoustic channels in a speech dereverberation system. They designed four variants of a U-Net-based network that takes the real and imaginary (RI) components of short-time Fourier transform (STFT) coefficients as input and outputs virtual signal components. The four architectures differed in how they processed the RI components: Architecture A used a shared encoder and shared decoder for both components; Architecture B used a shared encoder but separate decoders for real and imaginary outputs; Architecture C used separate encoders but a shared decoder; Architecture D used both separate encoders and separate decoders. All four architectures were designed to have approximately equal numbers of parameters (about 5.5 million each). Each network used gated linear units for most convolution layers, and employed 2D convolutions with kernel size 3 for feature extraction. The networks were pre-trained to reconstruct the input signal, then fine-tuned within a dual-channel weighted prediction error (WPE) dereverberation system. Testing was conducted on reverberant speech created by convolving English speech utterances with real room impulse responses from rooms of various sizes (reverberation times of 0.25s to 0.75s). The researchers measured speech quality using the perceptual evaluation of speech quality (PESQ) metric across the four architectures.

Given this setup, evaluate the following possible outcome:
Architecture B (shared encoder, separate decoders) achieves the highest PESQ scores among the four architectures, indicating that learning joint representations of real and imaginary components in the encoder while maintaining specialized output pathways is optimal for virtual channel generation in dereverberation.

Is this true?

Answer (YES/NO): NO